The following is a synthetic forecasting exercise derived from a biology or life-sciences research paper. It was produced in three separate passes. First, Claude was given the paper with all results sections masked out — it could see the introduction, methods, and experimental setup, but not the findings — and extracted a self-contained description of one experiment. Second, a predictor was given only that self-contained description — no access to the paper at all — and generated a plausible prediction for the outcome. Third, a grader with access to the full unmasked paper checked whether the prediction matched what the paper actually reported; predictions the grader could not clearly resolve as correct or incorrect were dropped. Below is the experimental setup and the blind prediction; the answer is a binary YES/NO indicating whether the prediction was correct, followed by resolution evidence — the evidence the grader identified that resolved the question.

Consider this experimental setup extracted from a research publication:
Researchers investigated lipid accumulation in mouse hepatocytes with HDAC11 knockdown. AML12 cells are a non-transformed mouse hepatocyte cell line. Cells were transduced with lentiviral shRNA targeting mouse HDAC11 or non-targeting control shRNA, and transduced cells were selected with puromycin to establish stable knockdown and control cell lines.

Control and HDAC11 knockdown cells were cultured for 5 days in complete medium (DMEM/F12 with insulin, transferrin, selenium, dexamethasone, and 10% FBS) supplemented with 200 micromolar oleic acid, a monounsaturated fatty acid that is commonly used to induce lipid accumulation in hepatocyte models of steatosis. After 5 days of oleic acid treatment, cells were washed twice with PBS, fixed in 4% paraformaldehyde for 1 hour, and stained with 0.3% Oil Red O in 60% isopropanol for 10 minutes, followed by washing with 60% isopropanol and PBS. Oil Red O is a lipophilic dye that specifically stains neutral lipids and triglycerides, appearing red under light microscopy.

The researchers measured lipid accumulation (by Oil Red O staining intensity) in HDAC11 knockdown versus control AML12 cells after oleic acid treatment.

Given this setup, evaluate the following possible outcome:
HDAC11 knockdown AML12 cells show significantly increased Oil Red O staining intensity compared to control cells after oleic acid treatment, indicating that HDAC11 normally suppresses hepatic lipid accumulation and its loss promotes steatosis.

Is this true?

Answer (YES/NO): NO